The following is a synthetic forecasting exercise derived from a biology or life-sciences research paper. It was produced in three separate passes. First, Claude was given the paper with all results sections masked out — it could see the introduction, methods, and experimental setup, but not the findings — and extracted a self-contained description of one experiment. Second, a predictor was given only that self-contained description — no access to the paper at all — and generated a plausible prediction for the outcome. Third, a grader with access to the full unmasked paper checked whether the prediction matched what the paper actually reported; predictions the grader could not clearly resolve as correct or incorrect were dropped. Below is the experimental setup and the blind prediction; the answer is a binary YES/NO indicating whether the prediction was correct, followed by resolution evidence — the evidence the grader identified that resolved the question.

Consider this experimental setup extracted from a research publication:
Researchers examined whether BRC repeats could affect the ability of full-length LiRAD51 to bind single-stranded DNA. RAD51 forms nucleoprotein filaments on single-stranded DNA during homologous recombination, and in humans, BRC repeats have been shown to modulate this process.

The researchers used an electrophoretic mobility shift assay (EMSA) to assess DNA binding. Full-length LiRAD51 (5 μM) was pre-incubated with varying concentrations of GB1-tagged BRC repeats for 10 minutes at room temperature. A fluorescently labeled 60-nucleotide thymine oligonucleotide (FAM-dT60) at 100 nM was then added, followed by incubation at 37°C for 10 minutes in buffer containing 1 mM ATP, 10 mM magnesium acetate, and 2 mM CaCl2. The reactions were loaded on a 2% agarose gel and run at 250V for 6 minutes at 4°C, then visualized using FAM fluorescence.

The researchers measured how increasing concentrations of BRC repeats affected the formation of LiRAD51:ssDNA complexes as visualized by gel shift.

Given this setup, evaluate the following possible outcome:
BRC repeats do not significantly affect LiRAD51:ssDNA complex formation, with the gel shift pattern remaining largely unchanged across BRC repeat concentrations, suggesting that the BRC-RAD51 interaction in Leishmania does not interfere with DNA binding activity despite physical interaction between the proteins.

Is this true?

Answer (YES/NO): NO